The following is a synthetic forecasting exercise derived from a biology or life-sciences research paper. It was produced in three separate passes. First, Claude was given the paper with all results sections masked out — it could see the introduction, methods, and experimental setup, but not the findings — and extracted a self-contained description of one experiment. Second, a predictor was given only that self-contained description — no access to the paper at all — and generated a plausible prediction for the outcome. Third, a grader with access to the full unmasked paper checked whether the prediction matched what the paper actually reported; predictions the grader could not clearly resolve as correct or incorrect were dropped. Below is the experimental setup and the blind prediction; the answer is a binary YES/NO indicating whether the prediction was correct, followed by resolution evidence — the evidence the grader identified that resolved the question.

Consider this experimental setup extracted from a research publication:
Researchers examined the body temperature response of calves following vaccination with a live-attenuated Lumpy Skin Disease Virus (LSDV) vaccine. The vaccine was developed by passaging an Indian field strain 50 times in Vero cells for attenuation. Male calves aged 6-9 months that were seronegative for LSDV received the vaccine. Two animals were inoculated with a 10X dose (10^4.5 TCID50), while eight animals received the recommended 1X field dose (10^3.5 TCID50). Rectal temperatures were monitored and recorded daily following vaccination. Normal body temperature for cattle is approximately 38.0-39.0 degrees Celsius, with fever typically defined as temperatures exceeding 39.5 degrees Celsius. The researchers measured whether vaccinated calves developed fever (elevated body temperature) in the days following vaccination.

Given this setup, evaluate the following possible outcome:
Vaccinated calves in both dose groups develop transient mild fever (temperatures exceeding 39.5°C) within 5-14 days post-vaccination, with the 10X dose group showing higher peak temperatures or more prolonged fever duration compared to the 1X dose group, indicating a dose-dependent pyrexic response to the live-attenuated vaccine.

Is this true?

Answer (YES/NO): NO